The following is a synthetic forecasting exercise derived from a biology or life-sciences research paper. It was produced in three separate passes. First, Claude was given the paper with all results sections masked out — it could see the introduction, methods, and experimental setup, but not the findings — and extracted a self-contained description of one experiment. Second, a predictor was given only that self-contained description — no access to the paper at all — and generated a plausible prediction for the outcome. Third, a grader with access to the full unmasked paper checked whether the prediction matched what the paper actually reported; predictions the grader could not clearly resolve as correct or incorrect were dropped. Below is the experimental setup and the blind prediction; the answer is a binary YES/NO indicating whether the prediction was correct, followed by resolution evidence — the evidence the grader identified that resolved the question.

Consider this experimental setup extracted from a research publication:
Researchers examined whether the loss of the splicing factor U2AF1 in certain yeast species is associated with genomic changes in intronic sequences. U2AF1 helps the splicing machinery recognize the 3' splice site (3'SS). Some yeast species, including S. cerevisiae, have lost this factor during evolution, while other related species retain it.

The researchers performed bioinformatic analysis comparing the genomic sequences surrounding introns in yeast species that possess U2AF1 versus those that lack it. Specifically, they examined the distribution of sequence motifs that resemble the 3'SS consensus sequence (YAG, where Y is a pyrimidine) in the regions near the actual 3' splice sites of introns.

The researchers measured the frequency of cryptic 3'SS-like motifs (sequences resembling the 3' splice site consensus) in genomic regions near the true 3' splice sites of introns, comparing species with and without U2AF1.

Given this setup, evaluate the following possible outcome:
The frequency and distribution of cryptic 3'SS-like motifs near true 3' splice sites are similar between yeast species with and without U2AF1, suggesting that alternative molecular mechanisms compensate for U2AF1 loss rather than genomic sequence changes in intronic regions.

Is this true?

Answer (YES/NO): NO